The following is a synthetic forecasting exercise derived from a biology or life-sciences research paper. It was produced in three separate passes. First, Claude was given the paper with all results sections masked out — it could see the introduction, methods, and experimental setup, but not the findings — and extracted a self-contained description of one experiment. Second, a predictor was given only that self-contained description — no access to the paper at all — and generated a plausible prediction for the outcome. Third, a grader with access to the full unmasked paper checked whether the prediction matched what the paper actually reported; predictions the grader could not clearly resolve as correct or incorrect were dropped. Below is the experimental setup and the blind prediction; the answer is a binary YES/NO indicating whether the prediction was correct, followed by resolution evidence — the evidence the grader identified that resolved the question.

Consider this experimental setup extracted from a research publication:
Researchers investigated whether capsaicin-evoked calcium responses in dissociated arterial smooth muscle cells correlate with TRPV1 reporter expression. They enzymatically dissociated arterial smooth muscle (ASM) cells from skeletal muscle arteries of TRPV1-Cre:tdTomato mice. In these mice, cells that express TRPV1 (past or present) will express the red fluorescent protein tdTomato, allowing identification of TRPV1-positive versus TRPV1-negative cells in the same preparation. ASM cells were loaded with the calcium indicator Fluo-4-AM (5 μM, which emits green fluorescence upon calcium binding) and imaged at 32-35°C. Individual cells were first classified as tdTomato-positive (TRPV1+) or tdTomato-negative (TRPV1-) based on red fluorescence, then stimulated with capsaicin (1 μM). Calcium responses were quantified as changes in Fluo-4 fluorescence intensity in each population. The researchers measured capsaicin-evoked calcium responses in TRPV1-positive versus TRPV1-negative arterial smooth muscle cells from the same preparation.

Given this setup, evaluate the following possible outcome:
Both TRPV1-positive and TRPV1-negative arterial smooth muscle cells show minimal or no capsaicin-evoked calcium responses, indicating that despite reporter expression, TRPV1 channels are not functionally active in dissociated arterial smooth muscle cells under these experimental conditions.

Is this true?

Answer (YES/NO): NO